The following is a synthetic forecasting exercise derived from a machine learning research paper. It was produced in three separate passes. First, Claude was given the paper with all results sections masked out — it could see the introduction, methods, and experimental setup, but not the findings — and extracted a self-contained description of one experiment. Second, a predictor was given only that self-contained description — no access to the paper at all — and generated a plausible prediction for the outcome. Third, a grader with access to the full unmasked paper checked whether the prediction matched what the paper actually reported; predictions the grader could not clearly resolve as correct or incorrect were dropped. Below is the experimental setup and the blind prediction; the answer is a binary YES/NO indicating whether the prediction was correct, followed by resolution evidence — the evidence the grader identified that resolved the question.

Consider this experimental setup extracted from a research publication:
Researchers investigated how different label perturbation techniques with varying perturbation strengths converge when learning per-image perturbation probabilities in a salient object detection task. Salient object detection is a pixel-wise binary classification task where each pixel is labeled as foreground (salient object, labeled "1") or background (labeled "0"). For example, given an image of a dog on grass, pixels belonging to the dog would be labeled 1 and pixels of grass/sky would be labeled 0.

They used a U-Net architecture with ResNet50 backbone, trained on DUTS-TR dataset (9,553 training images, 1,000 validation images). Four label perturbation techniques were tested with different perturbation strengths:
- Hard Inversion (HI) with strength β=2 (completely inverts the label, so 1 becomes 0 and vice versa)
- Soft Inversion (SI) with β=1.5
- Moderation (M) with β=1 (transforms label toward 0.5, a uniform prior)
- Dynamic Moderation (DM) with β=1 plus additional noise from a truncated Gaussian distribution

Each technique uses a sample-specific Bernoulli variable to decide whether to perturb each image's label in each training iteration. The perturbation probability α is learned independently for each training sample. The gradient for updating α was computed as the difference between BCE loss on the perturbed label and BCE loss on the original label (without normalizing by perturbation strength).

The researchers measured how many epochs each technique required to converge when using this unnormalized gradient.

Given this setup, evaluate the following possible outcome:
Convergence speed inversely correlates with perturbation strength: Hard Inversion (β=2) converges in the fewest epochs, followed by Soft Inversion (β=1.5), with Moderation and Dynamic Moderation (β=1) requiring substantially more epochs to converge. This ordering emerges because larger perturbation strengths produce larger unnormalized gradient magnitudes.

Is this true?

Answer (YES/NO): NO